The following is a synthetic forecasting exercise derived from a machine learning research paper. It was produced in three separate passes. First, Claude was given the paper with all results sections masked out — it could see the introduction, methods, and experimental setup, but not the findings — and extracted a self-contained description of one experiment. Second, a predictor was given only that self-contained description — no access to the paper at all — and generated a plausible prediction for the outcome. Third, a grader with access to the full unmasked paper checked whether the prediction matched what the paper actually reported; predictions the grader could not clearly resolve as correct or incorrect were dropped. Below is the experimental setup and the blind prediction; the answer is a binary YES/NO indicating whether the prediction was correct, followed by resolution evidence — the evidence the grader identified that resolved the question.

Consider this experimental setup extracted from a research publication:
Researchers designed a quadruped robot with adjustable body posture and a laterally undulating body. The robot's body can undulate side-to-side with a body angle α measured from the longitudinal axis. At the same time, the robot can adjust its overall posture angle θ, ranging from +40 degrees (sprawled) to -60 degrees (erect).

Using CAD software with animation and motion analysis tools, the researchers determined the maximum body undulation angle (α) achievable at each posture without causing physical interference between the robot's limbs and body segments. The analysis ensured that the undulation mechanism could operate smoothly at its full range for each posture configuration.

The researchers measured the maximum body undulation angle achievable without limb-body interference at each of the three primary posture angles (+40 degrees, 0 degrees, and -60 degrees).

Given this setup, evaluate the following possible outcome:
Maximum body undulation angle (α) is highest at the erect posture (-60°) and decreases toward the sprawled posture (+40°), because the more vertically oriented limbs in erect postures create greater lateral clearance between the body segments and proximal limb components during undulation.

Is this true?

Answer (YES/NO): NO